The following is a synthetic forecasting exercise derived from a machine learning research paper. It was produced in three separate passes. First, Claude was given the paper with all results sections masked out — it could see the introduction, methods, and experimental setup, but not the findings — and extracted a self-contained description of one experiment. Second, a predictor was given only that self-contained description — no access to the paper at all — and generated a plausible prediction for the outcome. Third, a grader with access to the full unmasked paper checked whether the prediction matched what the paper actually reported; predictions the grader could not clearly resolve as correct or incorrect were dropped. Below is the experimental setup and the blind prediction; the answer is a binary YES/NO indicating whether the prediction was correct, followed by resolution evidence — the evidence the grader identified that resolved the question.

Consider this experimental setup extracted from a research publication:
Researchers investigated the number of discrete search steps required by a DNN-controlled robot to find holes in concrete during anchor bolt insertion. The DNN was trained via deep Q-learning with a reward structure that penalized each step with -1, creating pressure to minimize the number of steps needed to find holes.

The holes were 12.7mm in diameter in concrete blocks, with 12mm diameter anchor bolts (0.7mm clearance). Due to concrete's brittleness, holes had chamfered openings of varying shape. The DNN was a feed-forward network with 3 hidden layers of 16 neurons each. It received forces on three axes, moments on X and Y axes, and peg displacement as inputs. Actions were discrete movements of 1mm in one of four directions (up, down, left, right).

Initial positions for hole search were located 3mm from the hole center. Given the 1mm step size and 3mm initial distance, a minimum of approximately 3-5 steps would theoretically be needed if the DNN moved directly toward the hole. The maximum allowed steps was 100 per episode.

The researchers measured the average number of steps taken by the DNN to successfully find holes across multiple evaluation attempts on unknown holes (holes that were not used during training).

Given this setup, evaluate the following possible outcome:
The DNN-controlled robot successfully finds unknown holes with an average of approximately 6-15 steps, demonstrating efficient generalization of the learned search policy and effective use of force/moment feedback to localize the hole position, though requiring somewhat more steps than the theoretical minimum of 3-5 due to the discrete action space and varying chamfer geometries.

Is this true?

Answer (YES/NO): YES